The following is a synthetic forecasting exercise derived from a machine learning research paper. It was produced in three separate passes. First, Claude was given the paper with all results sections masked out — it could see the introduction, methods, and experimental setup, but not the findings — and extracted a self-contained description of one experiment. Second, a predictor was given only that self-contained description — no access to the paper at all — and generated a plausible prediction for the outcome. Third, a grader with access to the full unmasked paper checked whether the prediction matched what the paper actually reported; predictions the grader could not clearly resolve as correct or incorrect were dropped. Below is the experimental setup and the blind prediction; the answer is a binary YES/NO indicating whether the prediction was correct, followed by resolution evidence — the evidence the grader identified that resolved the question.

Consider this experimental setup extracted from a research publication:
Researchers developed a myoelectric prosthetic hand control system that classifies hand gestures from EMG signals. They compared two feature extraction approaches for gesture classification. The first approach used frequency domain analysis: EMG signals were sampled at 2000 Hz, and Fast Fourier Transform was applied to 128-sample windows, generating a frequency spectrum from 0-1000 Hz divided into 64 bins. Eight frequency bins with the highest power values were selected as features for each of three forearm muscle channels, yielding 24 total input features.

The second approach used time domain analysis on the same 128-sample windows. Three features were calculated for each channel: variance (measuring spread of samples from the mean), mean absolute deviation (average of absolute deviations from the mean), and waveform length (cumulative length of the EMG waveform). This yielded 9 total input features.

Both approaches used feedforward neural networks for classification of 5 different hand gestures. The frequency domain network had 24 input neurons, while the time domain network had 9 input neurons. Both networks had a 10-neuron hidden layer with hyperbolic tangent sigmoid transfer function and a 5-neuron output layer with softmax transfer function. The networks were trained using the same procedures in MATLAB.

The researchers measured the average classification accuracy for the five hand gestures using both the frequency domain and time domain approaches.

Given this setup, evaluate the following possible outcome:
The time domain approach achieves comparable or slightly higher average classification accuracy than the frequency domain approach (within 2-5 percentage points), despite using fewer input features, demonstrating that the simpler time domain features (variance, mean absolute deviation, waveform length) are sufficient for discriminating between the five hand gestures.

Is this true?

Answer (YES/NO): NO